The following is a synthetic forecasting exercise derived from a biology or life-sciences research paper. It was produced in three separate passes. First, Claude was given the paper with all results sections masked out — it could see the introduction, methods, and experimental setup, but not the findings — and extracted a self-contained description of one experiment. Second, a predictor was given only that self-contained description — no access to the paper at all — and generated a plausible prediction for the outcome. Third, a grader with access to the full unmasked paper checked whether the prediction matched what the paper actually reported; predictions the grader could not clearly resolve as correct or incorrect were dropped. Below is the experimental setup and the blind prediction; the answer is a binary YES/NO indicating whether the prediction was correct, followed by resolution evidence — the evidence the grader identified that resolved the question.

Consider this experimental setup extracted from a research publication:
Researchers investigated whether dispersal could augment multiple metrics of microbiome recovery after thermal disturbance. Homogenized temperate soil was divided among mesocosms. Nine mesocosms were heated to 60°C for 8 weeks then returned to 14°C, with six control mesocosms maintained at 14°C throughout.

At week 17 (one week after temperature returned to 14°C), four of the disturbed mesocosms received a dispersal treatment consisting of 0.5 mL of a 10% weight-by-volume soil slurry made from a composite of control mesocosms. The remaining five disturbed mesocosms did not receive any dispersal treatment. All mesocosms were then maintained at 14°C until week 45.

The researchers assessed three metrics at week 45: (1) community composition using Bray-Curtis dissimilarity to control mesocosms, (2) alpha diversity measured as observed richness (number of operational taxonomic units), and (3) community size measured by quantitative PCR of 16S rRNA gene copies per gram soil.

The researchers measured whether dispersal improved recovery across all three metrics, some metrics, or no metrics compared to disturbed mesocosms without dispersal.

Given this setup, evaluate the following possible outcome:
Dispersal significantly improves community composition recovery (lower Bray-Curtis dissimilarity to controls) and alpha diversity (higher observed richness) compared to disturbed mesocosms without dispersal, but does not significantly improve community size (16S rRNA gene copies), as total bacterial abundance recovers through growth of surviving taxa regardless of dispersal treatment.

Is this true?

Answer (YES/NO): NO